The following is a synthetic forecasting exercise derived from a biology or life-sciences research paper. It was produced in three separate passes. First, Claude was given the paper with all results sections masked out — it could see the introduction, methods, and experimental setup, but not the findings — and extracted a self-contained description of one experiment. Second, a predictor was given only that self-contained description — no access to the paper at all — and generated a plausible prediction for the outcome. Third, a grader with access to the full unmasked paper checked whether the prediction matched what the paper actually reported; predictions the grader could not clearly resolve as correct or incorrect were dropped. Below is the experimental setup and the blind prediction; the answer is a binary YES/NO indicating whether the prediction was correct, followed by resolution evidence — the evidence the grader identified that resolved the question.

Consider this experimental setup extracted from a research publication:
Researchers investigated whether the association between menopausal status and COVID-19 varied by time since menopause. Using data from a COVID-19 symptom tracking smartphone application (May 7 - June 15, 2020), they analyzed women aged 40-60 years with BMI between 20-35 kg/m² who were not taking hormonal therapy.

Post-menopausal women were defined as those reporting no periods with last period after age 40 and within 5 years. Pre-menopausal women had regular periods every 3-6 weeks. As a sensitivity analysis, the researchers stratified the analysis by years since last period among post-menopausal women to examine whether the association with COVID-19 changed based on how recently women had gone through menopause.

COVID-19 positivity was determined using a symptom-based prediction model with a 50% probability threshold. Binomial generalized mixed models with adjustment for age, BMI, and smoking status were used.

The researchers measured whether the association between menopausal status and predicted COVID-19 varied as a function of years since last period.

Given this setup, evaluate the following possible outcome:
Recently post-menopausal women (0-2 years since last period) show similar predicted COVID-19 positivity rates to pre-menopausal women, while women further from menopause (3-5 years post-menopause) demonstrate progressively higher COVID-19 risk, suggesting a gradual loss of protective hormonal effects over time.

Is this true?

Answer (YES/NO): NO